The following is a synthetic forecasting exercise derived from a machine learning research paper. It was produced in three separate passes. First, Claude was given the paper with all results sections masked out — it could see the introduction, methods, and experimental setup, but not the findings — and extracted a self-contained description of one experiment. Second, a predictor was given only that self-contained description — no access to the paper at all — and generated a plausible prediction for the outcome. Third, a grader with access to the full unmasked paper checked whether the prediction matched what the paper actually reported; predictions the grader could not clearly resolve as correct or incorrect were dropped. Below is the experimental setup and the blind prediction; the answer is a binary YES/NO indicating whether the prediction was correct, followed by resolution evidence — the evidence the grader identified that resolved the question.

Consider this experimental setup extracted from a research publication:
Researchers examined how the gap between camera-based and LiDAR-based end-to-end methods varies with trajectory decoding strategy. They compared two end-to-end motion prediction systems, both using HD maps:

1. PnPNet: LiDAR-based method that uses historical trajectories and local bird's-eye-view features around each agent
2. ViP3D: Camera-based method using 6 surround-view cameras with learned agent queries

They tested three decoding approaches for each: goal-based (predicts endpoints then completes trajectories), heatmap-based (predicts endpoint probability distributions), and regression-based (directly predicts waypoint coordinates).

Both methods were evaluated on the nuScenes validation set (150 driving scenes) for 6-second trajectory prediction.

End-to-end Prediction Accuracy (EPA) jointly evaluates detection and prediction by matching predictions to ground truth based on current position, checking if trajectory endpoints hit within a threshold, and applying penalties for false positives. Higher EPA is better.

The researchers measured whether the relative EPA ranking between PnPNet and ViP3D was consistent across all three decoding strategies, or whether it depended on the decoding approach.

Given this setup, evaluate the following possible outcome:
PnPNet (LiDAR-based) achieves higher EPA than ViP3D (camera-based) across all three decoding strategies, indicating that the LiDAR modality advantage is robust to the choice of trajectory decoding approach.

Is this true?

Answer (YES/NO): NO